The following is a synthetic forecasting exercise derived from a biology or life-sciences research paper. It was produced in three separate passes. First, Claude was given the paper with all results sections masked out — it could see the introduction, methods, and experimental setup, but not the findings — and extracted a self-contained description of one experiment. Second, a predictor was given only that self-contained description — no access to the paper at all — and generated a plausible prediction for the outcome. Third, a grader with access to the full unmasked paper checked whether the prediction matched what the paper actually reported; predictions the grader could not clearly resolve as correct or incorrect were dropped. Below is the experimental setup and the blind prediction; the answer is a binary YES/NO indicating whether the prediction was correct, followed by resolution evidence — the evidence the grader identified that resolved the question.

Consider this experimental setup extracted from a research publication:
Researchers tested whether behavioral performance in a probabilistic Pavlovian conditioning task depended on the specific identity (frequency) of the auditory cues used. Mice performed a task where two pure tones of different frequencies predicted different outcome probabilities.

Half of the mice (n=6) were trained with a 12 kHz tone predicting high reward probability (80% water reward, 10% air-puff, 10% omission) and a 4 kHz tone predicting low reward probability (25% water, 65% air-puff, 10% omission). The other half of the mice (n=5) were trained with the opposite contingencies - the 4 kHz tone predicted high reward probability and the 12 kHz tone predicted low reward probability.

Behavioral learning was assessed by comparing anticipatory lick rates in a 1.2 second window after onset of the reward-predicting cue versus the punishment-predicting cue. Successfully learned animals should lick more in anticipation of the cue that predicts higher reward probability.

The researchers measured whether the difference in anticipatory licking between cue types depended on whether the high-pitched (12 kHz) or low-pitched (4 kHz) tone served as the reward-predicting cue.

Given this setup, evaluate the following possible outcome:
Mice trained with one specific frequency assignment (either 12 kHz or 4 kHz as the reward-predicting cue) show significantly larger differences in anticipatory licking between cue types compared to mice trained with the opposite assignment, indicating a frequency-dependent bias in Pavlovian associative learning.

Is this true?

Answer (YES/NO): NO